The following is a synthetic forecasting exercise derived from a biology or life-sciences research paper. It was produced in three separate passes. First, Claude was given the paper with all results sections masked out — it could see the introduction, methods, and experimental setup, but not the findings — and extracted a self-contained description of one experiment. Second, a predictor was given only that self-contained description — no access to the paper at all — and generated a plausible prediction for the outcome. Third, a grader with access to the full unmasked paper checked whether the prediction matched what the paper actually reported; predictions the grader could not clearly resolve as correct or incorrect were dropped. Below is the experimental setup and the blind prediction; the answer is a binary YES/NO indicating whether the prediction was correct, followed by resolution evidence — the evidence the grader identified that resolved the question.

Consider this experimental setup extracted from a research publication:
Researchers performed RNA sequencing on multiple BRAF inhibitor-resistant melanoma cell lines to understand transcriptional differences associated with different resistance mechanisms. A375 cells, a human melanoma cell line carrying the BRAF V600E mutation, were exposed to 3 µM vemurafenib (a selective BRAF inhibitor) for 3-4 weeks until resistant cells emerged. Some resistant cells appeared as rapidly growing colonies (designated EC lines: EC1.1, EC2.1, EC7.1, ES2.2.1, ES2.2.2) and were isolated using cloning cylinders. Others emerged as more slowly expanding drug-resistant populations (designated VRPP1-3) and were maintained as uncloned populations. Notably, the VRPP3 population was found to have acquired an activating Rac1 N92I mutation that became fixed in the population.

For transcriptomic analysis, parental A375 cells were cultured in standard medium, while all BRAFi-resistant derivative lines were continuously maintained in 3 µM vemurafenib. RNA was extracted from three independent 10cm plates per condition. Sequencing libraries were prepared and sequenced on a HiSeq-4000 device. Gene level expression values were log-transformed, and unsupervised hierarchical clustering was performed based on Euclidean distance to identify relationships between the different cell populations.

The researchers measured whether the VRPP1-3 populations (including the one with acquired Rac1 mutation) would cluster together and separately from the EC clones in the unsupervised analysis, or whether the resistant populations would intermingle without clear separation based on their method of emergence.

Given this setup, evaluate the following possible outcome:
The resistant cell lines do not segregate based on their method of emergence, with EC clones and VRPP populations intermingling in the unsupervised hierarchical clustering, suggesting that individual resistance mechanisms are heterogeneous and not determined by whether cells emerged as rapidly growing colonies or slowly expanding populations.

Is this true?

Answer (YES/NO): NO